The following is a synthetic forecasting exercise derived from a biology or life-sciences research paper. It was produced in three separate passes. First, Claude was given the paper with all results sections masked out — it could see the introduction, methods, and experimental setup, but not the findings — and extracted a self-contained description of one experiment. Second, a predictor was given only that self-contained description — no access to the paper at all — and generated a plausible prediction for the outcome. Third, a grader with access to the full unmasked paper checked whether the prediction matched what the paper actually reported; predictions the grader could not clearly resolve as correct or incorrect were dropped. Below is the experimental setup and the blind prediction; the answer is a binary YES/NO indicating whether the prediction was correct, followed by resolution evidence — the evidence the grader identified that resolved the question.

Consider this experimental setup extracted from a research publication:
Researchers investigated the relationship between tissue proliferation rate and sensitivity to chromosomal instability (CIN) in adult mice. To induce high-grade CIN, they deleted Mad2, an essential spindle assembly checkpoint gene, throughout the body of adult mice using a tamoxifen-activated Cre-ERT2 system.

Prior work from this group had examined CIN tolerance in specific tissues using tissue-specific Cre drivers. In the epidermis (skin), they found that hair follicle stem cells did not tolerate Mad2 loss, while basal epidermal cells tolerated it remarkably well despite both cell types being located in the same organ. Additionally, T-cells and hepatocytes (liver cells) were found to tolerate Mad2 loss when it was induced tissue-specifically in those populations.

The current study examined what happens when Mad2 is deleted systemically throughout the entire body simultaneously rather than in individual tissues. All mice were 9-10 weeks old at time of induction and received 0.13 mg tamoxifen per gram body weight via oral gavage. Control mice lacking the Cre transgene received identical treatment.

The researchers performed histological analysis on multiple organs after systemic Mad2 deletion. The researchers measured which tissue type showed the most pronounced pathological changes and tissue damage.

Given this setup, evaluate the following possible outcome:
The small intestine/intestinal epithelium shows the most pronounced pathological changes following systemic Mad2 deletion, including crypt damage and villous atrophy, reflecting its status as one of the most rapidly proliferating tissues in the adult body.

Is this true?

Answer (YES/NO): YES